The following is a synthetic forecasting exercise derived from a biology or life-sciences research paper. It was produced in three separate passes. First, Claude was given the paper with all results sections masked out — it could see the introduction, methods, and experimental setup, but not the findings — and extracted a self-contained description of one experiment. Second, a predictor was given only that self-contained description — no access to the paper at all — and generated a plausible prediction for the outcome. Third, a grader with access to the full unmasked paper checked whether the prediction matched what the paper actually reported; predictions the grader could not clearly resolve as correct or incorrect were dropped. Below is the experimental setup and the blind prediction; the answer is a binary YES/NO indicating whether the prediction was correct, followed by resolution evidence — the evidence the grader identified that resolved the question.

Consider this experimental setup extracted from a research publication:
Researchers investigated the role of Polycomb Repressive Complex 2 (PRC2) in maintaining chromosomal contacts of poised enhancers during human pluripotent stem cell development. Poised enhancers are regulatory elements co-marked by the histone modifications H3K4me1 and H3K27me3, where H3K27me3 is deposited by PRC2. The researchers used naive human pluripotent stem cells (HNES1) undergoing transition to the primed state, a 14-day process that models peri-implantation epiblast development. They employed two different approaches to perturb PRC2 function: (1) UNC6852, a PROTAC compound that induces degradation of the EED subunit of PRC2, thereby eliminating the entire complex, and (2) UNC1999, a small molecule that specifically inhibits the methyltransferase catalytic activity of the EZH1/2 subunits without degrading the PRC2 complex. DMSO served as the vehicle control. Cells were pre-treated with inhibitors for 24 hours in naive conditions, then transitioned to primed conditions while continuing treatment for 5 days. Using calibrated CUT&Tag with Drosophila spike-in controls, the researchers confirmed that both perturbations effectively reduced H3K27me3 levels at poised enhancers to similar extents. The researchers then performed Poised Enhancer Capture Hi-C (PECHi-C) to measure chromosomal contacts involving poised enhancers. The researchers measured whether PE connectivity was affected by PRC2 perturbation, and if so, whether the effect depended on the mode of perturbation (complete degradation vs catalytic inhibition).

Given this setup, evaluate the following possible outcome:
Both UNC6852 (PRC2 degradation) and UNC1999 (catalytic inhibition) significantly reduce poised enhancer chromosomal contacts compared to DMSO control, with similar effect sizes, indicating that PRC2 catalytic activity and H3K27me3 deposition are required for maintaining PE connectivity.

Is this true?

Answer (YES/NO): NO